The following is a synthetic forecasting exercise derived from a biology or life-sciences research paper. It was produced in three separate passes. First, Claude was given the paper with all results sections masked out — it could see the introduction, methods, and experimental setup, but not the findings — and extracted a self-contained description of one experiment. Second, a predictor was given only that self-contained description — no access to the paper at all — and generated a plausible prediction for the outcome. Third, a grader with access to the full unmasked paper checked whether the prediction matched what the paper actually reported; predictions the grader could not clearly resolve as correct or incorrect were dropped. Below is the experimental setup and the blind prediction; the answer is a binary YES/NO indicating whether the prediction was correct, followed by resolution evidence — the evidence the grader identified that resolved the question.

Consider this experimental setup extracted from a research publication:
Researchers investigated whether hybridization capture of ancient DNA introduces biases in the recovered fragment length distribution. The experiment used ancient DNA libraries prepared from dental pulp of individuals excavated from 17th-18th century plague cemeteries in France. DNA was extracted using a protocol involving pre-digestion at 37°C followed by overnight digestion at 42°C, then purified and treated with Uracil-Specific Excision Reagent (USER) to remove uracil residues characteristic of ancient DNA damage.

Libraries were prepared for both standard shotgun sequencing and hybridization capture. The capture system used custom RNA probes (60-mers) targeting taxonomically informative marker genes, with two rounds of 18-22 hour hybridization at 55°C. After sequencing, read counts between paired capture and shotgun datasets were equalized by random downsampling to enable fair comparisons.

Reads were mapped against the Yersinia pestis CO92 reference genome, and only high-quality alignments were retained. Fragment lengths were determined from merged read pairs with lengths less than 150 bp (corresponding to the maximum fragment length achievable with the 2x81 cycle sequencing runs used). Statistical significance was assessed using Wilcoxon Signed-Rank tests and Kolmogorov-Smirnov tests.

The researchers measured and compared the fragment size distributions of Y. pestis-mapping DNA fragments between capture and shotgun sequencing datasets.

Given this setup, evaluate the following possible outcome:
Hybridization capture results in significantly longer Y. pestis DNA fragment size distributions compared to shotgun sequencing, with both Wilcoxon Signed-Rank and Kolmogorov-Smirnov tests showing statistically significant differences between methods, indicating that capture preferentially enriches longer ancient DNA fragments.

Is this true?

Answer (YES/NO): NO